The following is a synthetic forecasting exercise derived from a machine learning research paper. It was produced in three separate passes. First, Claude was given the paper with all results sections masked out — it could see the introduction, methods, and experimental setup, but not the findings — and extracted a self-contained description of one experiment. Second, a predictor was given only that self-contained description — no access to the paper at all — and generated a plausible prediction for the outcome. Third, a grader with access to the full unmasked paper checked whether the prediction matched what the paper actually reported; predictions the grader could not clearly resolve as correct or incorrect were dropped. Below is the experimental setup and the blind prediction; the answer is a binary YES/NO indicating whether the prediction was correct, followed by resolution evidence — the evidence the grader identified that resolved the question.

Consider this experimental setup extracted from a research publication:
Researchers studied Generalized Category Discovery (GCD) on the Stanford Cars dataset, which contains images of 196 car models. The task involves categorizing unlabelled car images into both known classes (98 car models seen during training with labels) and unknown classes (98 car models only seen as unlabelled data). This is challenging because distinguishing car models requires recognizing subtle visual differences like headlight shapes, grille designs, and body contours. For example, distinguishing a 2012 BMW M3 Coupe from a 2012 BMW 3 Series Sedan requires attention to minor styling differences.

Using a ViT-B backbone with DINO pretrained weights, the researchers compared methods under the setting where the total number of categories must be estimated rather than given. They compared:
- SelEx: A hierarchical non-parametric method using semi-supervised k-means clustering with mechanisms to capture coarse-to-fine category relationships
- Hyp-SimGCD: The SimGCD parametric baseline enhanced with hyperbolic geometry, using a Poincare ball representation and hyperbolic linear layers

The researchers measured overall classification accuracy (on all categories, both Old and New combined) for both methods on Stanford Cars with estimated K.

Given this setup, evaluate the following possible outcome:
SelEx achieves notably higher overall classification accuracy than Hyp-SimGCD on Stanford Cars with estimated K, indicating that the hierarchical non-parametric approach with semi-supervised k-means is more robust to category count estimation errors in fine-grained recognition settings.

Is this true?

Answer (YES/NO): NO